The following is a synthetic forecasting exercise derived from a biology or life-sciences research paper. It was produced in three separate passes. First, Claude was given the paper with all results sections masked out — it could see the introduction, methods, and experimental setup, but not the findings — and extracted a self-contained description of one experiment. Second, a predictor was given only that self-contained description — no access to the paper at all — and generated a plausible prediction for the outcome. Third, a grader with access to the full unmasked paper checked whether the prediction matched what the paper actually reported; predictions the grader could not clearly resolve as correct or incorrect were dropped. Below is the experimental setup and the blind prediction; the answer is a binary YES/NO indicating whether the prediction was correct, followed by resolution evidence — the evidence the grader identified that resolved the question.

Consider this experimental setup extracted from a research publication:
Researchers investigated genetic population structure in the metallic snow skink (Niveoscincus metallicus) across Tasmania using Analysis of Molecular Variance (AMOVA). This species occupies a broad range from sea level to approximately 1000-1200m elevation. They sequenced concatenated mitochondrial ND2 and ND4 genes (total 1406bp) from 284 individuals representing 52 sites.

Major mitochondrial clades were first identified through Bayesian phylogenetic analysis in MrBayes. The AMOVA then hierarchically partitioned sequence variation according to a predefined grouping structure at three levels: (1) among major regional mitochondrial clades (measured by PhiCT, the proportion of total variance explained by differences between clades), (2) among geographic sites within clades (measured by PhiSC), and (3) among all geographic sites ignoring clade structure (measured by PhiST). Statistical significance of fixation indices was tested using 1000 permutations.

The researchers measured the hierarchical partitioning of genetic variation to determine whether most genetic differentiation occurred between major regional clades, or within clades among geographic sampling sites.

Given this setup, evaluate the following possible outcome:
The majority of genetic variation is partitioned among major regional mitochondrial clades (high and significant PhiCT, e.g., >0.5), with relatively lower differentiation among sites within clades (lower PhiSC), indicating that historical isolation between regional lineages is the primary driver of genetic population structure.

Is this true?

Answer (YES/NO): YES